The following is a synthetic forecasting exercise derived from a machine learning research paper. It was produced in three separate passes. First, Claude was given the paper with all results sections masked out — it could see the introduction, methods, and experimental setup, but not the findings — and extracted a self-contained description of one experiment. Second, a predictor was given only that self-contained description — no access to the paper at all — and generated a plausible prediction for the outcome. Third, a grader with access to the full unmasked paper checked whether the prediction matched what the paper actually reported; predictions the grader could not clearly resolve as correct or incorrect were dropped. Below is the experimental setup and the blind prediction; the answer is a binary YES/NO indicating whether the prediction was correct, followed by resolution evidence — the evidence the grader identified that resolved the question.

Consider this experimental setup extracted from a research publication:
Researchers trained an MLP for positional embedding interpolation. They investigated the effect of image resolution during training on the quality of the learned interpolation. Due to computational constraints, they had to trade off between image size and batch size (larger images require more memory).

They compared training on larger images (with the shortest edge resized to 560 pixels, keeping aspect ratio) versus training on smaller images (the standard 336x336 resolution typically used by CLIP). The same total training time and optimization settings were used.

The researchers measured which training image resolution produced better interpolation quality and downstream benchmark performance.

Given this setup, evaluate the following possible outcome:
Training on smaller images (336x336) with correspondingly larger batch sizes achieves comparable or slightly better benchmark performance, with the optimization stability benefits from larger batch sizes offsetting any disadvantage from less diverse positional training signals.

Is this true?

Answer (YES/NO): NO